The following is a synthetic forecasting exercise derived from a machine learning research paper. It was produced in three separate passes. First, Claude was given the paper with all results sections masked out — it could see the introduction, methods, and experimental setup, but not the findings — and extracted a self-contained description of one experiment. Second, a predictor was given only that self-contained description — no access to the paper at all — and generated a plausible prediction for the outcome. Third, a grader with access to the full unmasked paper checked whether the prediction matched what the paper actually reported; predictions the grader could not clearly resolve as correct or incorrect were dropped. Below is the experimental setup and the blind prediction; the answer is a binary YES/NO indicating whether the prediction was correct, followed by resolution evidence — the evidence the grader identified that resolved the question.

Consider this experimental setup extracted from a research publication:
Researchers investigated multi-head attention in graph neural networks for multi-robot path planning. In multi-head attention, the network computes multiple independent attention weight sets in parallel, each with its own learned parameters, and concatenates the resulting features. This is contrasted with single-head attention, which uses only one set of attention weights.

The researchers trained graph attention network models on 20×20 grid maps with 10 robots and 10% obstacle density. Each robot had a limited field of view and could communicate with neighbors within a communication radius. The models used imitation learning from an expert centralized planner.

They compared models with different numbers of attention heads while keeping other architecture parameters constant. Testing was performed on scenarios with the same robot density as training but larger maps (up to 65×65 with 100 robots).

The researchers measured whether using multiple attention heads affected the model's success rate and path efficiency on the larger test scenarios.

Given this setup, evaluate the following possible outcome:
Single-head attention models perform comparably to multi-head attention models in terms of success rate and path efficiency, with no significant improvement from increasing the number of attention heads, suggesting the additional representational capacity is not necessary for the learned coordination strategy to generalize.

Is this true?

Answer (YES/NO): NO